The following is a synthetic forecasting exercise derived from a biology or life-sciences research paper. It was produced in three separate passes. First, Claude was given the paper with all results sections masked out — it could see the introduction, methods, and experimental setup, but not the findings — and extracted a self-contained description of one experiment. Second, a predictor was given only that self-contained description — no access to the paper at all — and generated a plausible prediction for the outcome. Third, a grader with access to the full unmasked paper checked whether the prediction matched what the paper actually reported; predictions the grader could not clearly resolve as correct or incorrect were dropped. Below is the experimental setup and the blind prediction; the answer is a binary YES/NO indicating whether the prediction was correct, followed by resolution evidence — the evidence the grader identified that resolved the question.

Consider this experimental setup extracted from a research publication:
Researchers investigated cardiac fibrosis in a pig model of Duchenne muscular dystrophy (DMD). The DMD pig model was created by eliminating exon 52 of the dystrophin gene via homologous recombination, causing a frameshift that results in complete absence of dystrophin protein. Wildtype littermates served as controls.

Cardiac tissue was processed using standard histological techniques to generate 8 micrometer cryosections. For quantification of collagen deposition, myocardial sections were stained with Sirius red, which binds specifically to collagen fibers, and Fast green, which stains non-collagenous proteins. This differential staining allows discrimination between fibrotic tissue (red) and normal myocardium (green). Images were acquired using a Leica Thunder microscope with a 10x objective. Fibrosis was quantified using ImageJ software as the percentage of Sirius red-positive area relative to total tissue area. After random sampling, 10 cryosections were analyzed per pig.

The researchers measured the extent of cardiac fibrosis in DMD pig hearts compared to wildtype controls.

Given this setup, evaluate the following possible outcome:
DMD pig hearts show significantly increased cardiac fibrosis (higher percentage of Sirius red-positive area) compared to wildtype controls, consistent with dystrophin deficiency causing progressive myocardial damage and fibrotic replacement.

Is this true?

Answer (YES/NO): YES